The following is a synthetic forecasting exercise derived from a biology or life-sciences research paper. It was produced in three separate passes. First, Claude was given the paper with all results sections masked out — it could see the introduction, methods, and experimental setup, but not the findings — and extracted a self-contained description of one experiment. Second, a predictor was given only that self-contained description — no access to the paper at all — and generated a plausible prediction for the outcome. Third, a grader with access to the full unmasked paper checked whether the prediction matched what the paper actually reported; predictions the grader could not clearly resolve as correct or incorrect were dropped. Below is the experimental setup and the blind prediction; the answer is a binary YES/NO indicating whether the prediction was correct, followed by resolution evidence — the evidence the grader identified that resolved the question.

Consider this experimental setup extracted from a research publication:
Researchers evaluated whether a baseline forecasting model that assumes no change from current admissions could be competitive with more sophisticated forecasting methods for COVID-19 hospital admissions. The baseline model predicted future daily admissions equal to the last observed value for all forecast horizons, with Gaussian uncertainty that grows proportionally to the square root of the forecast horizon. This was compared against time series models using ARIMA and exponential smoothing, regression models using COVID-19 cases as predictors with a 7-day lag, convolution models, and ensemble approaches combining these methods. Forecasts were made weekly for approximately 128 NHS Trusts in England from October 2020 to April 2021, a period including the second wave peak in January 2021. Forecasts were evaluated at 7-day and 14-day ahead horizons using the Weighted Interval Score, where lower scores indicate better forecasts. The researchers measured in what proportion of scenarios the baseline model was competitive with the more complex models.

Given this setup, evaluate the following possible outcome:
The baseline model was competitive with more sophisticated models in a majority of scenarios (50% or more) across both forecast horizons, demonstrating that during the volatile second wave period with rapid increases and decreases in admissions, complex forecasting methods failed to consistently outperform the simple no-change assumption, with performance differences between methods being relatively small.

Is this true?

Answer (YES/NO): NO